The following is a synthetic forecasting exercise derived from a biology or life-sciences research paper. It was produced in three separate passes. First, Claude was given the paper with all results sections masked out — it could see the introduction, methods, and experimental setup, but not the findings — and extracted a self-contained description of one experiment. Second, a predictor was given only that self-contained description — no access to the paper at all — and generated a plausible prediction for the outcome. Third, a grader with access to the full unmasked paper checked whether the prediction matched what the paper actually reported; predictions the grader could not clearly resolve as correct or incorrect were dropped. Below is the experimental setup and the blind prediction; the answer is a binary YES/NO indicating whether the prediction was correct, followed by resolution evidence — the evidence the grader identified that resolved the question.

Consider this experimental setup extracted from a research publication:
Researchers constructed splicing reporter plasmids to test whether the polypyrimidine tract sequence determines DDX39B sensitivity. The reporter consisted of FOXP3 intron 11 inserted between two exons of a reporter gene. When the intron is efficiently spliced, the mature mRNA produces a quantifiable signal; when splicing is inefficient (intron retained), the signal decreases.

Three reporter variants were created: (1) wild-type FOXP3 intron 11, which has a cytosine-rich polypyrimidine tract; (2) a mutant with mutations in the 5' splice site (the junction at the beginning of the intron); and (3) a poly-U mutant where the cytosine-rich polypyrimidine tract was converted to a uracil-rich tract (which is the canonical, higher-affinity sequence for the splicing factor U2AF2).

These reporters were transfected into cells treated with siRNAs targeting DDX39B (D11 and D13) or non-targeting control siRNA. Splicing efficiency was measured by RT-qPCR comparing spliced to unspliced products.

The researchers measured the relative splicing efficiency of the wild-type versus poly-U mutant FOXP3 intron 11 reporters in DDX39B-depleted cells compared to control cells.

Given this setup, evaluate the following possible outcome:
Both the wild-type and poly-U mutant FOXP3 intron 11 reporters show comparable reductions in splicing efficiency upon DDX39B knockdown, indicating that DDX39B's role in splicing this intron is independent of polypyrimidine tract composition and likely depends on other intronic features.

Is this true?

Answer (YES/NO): NO